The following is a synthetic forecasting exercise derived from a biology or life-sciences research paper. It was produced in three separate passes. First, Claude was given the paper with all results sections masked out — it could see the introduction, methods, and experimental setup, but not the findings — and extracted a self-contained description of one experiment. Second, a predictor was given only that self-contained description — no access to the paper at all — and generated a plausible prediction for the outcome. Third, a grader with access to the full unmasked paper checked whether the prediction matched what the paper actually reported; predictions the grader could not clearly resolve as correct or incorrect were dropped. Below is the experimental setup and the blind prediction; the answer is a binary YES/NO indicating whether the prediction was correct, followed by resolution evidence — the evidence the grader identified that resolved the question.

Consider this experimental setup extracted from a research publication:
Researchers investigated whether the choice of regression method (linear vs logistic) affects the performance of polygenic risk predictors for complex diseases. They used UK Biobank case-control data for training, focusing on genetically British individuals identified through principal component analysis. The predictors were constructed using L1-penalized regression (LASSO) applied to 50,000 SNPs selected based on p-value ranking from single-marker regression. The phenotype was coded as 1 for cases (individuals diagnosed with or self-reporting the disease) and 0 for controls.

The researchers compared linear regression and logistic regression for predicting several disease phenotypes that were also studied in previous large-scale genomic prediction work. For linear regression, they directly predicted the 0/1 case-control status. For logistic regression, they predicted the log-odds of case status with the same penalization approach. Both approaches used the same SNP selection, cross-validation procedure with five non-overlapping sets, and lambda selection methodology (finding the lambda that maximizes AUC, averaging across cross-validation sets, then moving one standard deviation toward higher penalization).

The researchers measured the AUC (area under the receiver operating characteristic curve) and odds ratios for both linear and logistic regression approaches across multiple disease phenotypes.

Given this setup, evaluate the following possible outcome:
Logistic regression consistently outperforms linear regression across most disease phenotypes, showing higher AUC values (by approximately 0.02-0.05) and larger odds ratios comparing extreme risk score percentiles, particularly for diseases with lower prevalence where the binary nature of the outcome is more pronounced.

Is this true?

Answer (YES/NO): NO